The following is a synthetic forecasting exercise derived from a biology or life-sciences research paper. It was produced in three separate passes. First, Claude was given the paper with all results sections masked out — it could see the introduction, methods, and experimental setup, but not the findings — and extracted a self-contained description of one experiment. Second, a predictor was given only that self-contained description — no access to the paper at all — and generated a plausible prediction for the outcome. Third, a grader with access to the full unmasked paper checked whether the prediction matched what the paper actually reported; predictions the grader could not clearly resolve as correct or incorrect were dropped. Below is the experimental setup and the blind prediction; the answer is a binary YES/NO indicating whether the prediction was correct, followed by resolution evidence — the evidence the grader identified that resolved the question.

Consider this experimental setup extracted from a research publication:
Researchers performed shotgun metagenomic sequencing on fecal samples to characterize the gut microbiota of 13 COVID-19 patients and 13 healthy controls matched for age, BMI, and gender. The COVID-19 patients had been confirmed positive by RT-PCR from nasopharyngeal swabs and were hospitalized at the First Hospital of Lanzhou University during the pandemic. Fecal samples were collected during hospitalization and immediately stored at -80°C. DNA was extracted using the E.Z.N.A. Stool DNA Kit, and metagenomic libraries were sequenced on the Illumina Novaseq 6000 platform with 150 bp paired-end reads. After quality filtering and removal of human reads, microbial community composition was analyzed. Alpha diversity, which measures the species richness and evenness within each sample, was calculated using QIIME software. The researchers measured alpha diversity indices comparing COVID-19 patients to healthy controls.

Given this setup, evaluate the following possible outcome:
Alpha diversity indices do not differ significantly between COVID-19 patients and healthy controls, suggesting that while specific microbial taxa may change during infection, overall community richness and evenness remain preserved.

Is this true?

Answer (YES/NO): YES